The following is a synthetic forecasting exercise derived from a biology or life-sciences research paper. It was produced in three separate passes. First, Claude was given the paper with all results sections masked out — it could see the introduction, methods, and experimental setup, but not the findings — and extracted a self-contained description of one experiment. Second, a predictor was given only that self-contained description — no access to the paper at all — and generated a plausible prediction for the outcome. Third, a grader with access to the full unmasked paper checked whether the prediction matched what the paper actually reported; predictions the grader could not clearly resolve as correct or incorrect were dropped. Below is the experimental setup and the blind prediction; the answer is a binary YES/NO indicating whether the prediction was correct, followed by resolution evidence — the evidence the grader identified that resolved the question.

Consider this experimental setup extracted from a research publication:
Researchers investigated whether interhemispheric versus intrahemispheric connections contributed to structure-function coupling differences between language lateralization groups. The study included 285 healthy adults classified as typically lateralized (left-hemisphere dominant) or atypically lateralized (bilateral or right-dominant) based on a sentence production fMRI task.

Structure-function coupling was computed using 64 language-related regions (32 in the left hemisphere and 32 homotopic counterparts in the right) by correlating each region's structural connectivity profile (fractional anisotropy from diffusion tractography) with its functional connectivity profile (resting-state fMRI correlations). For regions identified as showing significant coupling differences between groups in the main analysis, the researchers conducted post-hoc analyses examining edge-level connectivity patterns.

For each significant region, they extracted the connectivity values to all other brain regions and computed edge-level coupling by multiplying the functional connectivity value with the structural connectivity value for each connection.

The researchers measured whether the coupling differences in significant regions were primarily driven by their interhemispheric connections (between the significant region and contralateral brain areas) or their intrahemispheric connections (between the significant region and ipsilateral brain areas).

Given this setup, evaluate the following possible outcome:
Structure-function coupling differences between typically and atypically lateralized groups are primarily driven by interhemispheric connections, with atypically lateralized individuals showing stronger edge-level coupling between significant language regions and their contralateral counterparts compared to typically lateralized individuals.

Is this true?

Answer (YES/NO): NO